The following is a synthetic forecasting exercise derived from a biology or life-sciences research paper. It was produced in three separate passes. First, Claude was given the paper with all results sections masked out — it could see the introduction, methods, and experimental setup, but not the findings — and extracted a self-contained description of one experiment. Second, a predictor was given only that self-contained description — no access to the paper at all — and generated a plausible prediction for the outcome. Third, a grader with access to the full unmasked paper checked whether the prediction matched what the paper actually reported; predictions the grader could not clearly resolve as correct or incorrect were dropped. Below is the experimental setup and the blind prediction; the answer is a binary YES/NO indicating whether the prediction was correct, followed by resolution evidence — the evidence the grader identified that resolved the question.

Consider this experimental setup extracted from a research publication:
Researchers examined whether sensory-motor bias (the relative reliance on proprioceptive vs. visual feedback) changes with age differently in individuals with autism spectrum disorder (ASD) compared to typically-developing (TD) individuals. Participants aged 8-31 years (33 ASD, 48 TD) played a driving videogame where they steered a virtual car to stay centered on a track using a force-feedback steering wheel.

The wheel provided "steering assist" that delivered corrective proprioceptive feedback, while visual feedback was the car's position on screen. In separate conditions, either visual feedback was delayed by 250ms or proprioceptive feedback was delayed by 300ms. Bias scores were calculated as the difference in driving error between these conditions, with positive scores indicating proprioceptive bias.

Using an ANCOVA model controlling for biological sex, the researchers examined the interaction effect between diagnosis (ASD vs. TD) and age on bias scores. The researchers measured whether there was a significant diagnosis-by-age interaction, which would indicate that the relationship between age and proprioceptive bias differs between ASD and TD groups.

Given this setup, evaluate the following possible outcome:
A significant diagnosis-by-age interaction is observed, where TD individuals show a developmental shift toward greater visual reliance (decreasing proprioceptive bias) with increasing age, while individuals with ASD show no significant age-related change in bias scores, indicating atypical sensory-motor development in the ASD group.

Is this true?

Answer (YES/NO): NO